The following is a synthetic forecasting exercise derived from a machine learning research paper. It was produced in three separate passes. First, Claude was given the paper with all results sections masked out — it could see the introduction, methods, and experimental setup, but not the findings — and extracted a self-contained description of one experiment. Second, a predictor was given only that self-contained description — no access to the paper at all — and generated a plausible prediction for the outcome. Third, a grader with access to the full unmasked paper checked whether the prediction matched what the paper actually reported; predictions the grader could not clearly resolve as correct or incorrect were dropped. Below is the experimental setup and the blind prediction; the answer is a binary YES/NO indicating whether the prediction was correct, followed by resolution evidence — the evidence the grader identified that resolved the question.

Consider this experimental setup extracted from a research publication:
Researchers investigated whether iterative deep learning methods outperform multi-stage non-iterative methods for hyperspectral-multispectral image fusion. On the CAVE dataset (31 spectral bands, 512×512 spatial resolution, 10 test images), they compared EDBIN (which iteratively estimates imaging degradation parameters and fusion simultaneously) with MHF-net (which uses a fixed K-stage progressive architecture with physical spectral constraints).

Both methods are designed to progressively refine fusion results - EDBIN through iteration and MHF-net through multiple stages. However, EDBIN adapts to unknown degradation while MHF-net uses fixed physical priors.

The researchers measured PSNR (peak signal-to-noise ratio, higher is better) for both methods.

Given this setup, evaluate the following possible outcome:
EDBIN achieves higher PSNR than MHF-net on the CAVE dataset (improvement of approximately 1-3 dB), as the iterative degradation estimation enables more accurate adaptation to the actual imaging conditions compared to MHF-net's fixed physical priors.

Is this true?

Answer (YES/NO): NO